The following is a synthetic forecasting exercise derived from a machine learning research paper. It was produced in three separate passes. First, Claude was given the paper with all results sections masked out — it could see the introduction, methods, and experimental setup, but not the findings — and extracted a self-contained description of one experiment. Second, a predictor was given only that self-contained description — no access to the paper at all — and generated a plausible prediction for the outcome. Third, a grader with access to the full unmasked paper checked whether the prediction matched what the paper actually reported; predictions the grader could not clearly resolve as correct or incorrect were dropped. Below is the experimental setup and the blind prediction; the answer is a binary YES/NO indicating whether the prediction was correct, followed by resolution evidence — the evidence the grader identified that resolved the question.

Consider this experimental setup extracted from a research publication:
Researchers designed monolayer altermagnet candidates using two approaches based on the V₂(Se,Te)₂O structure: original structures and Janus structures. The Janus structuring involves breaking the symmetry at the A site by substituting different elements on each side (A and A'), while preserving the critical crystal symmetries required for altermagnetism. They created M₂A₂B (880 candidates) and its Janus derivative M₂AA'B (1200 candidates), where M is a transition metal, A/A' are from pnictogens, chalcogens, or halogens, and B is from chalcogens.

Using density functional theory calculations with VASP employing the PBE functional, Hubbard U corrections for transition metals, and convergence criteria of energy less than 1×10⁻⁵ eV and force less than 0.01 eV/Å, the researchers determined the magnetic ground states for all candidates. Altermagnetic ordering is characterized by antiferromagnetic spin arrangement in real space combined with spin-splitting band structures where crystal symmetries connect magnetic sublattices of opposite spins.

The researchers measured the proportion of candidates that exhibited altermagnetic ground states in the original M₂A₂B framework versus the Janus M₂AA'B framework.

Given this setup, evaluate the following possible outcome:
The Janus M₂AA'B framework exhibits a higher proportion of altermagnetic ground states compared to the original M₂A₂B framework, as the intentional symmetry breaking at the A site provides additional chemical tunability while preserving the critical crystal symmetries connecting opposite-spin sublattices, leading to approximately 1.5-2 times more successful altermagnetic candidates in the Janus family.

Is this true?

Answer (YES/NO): YES